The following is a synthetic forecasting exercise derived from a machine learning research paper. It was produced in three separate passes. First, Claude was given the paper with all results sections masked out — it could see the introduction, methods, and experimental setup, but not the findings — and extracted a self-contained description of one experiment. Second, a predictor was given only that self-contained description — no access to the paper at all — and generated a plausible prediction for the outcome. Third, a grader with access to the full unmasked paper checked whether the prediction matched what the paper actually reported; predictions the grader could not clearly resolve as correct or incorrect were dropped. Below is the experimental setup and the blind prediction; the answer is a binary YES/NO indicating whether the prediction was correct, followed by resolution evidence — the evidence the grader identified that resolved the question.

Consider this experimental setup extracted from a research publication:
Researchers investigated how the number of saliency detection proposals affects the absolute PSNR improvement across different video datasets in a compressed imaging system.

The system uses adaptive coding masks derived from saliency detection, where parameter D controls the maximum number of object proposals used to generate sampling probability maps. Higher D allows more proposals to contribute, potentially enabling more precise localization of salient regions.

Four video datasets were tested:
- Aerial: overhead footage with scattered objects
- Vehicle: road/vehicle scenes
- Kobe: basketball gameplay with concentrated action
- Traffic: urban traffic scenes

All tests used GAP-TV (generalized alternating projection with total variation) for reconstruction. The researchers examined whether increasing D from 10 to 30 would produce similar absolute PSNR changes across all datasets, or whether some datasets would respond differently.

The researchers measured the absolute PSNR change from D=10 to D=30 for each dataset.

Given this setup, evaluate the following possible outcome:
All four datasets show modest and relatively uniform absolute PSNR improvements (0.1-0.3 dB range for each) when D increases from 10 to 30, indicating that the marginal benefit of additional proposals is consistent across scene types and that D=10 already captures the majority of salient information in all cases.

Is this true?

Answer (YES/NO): NO